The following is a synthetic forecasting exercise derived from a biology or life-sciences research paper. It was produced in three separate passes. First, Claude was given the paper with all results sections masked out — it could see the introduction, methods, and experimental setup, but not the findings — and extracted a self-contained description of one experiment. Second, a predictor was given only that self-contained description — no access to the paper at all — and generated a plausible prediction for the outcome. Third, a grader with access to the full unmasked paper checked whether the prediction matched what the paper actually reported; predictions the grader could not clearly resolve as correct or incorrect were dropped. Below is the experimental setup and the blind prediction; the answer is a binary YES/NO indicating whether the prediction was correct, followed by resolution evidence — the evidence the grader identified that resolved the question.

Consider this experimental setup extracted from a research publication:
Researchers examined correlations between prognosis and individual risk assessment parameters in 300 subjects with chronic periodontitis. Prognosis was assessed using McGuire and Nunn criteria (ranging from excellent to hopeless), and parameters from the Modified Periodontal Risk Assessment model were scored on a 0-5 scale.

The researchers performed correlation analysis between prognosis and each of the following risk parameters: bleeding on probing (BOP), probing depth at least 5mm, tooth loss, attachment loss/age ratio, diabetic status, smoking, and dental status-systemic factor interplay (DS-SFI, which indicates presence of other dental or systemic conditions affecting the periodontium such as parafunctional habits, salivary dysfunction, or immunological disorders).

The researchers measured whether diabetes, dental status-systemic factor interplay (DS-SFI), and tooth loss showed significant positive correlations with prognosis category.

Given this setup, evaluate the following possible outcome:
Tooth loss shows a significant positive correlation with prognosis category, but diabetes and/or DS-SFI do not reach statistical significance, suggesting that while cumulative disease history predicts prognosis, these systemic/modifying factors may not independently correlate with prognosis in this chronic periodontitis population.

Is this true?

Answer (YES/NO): NO